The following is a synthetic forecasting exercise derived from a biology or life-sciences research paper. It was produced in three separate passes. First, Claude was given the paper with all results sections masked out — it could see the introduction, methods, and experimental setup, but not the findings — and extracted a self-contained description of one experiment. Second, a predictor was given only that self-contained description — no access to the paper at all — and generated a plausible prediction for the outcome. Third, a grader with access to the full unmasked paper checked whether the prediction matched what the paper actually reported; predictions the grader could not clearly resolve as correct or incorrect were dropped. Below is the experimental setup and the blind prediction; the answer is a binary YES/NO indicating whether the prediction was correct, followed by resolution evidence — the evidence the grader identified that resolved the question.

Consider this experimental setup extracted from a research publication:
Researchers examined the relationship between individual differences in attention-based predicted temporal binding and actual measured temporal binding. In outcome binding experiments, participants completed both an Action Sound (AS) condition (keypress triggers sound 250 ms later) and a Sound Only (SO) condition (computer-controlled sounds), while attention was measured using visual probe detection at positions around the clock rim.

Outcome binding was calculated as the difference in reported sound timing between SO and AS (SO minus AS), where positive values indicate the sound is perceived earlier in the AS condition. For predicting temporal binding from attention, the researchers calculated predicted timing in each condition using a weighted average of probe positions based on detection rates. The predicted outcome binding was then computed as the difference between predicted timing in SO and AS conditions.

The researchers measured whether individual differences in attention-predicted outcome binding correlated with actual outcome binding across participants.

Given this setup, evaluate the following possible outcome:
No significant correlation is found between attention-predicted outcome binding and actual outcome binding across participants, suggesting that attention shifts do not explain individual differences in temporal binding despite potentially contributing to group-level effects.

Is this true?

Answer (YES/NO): NO